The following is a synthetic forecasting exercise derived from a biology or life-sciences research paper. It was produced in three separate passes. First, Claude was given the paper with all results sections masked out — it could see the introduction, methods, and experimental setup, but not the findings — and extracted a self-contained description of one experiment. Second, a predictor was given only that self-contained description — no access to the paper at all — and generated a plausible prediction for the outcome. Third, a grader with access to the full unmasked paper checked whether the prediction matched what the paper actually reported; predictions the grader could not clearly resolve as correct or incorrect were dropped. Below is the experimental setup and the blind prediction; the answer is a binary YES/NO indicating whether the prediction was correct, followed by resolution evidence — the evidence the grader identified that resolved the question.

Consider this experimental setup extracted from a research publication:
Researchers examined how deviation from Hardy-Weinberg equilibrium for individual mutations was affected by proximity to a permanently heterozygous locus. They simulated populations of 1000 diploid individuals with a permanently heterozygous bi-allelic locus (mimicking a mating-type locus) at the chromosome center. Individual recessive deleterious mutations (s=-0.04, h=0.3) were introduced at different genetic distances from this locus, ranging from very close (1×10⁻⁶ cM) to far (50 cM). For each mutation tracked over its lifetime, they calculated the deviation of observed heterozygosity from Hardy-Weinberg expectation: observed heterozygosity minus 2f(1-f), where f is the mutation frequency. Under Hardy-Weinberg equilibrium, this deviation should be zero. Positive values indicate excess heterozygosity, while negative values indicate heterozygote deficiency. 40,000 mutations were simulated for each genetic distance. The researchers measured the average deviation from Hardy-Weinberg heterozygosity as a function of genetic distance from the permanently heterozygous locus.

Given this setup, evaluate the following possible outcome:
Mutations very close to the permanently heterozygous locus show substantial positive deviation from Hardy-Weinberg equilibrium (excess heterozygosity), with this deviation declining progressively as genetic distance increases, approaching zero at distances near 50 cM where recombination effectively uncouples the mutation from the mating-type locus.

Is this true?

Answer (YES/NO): YES